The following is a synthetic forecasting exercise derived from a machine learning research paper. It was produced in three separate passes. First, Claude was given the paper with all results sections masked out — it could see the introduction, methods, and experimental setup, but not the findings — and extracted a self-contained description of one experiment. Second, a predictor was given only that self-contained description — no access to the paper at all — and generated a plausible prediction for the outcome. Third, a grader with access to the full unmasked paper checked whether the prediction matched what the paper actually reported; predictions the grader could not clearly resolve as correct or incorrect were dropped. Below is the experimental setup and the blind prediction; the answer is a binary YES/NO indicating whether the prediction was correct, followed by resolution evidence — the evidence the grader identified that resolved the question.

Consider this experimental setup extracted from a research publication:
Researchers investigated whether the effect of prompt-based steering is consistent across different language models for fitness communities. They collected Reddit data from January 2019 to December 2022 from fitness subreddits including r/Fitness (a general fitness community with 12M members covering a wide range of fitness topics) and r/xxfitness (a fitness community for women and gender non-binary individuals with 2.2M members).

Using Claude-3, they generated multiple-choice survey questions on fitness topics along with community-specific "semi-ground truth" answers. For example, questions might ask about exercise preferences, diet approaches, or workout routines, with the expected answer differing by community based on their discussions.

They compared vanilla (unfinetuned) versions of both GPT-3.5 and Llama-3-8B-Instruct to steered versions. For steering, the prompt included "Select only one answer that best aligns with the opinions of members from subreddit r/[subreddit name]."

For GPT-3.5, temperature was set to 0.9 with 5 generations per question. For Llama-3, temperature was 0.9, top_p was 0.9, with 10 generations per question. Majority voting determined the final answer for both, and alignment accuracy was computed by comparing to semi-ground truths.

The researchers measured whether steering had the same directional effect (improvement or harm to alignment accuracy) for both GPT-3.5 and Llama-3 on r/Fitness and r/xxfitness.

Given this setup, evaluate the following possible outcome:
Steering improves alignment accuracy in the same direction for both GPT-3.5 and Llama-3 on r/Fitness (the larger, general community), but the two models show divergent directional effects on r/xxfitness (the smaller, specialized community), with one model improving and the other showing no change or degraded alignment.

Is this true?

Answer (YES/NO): NO